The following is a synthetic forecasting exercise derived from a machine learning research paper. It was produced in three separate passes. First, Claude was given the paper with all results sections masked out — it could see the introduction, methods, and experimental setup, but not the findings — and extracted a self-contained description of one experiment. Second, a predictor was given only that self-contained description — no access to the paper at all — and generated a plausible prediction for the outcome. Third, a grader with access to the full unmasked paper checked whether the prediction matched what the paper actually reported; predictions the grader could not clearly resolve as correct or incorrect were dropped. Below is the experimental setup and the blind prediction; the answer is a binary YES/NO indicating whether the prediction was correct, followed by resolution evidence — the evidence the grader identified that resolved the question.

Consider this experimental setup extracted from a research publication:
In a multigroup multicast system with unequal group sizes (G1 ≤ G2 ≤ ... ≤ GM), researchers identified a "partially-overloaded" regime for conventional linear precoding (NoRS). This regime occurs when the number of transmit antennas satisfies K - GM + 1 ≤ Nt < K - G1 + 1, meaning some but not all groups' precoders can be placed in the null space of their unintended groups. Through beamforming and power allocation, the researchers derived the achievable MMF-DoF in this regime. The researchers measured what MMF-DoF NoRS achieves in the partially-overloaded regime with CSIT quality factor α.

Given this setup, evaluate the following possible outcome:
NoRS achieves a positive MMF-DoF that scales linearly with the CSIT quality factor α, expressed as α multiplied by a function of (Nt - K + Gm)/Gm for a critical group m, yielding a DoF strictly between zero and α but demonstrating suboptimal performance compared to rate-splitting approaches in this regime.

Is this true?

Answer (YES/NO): NO